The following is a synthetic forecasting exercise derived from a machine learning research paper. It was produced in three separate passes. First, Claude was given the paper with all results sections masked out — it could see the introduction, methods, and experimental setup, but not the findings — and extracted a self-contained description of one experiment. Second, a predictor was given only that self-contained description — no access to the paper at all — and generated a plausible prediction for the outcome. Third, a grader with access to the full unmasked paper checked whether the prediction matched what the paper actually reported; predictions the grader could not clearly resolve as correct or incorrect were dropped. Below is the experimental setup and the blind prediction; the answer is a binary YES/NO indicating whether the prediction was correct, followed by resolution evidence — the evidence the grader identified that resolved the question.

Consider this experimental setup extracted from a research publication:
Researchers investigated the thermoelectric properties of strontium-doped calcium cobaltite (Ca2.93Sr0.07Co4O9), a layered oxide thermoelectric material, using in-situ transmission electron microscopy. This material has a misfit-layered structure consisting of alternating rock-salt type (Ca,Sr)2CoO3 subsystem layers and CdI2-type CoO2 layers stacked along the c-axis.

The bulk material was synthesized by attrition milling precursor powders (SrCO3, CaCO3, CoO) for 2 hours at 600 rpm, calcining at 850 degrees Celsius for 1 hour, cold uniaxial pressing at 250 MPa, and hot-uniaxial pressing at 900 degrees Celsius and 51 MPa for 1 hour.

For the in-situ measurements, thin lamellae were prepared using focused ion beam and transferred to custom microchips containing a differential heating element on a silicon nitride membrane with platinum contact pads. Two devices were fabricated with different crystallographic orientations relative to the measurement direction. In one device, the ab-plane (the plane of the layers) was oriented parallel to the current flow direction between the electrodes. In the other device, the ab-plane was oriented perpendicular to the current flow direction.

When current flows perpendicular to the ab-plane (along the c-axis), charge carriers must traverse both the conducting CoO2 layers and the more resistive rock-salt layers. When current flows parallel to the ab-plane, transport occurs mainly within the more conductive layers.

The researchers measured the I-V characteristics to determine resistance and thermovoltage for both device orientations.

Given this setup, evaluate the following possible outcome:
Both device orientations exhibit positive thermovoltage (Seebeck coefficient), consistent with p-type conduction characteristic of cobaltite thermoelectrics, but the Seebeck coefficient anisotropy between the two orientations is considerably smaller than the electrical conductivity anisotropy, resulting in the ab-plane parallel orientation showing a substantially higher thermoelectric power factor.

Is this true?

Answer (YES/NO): NO